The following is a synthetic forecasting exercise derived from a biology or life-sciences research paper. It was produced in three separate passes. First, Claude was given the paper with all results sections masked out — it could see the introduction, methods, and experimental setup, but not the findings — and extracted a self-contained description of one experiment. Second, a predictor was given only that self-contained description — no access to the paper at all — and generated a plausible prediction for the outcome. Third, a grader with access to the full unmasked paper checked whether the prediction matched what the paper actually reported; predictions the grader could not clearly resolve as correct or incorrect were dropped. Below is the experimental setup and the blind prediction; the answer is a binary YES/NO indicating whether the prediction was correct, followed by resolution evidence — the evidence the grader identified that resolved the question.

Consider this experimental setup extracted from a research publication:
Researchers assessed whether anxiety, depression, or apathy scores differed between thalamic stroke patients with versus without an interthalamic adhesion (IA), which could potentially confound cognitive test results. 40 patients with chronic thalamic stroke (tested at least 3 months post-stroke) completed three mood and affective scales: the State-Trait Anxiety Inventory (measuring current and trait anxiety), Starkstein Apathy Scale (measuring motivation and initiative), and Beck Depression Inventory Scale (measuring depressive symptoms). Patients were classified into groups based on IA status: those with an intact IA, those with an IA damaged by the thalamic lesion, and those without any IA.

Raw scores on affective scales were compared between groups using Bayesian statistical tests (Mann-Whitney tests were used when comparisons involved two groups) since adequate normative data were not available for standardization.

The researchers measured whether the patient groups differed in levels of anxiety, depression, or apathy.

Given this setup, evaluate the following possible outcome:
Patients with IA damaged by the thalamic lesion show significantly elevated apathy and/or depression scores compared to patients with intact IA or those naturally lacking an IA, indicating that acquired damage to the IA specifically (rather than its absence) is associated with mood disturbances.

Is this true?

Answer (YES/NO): NO